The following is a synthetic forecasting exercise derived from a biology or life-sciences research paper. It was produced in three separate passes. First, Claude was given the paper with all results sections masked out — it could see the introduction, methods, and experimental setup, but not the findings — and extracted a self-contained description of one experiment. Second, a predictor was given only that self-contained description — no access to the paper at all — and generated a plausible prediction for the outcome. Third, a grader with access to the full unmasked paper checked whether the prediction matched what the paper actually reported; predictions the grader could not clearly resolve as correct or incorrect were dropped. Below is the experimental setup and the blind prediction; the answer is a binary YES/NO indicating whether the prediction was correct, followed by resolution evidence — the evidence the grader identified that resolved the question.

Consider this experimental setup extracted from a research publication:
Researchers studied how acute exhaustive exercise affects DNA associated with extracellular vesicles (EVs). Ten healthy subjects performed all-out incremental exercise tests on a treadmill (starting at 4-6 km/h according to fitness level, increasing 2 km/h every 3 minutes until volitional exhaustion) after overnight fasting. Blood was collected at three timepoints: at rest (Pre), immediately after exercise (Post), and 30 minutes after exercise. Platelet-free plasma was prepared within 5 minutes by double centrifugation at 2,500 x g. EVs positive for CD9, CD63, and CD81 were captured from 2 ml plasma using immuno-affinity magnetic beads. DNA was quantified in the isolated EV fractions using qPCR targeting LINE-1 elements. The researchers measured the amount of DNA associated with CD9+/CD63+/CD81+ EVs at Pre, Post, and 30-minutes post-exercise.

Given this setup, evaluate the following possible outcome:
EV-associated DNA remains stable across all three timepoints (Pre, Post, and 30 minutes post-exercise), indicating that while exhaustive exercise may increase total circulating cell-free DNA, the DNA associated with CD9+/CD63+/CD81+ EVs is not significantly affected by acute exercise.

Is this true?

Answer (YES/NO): NO